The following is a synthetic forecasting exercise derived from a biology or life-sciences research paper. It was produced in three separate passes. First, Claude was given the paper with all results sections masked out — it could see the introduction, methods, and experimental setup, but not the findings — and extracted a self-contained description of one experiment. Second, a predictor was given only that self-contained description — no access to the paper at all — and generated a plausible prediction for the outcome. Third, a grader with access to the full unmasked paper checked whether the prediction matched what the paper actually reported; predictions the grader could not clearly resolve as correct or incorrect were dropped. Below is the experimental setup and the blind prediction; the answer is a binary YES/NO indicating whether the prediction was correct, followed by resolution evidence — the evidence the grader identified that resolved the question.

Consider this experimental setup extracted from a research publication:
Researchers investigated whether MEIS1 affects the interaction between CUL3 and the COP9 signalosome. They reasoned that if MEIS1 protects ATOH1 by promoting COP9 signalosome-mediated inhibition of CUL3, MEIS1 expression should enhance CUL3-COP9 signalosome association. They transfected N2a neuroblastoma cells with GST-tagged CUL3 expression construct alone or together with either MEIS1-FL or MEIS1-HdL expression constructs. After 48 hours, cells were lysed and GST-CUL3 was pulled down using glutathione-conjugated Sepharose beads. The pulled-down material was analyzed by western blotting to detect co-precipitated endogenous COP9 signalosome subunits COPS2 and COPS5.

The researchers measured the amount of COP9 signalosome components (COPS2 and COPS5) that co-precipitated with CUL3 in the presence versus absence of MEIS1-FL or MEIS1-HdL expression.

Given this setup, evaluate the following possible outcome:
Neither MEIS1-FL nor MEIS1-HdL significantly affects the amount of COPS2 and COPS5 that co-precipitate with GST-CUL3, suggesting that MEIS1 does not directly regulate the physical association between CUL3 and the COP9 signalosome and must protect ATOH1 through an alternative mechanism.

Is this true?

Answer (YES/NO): NO